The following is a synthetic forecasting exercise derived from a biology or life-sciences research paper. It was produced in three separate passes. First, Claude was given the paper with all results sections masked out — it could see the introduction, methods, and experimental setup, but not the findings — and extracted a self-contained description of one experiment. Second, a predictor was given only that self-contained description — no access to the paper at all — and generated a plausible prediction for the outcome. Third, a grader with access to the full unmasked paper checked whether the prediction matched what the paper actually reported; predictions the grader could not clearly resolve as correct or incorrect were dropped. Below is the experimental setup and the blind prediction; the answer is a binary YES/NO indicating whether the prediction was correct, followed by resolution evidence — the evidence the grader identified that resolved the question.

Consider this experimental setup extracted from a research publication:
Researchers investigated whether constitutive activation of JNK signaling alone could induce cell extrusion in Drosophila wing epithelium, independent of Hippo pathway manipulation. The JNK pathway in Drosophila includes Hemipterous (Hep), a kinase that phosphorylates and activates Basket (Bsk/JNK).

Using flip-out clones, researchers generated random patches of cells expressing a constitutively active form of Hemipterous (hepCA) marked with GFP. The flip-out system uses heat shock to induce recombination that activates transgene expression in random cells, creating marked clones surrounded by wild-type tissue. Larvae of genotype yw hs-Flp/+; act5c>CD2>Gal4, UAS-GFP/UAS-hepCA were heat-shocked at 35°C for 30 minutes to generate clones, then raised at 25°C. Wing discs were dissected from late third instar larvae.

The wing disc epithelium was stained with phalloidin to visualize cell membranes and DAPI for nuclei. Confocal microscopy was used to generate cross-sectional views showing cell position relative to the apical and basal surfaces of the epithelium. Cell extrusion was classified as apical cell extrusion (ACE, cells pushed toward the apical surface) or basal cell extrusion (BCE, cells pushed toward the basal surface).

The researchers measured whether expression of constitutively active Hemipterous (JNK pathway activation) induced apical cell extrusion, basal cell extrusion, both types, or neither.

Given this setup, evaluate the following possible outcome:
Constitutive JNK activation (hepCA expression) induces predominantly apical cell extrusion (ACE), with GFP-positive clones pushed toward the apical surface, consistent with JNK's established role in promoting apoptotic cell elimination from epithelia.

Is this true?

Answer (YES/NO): NO